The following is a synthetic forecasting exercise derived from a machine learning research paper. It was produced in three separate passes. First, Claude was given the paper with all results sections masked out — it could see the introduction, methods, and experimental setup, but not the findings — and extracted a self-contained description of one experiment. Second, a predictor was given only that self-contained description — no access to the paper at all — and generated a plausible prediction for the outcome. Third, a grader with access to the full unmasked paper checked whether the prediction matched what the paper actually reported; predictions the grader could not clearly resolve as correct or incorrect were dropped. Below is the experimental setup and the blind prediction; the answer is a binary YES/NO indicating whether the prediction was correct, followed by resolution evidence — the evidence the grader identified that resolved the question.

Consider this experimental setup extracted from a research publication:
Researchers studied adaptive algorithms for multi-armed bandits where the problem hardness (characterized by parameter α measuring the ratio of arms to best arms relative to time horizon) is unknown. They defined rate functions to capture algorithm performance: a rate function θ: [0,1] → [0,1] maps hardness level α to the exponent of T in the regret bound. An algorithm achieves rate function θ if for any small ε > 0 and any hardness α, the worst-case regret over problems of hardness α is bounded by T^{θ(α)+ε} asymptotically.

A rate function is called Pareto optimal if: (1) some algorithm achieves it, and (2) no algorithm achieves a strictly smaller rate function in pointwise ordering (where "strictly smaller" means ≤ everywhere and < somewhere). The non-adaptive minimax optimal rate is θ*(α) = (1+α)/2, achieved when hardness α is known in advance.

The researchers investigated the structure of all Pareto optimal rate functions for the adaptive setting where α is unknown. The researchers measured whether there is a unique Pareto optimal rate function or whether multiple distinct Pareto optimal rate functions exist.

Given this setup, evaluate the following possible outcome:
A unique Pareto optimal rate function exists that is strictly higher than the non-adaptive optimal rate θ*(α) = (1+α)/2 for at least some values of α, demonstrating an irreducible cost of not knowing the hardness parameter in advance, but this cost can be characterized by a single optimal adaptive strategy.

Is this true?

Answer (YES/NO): NO